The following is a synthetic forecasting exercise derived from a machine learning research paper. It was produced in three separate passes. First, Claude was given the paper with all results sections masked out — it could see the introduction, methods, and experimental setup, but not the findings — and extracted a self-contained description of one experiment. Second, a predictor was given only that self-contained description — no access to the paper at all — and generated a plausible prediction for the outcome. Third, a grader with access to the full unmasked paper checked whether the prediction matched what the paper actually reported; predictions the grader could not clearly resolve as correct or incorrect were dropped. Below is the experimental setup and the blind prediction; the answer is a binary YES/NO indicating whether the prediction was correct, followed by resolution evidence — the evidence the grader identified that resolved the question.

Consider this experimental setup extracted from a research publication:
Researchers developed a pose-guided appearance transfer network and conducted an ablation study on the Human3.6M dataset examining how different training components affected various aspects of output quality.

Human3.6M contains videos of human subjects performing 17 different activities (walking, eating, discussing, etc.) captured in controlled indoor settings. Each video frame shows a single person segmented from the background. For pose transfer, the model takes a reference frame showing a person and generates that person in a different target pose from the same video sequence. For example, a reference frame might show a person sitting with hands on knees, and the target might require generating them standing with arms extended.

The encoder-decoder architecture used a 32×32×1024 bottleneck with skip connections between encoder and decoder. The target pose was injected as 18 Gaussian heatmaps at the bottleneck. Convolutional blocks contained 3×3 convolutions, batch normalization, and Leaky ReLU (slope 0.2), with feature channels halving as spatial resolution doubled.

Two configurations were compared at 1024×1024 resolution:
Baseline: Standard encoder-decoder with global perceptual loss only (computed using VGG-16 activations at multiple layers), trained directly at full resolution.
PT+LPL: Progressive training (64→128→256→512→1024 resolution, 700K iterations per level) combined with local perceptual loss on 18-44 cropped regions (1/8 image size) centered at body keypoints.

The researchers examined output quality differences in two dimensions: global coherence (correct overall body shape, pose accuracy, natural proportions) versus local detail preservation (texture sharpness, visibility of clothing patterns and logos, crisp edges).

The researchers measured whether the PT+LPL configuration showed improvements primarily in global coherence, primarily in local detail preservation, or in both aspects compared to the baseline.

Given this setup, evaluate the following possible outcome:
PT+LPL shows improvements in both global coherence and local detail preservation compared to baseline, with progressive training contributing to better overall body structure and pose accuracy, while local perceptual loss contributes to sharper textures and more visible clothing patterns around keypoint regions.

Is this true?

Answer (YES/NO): NO